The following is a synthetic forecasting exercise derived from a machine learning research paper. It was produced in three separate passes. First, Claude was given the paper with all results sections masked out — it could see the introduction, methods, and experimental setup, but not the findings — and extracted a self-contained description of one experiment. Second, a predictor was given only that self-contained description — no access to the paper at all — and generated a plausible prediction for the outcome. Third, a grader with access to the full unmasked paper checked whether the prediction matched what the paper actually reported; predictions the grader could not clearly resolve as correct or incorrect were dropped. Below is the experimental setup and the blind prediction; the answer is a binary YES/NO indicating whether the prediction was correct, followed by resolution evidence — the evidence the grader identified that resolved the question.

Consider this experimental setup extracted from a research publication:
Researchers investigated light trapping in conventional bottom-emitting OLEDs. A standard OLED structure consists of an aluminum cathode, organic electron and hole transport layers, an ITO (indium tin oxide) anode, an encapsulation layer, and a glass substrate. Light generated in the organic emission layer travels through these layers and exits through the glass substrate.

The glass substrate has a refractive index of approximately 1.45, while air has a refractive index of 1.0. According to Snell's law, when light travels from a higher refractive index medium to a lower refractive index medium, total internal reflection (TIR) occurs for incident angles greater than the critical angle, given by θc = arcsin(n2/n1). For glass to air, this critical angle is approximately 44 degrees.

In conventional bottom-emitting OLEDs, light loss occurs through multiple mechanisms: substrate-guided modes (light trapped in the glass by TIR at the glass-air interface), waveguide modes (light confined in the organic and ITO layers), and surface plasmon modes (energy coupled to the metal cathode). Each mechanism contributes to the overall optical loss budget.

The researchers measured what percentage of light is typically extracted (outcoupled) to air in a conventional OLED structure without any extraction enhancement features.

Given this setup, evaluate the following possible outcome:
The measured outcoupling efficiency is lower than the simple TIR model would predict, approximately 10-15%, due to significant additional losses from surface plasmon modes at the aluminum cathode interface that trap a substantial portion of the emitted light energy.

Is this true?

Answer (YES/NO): NO